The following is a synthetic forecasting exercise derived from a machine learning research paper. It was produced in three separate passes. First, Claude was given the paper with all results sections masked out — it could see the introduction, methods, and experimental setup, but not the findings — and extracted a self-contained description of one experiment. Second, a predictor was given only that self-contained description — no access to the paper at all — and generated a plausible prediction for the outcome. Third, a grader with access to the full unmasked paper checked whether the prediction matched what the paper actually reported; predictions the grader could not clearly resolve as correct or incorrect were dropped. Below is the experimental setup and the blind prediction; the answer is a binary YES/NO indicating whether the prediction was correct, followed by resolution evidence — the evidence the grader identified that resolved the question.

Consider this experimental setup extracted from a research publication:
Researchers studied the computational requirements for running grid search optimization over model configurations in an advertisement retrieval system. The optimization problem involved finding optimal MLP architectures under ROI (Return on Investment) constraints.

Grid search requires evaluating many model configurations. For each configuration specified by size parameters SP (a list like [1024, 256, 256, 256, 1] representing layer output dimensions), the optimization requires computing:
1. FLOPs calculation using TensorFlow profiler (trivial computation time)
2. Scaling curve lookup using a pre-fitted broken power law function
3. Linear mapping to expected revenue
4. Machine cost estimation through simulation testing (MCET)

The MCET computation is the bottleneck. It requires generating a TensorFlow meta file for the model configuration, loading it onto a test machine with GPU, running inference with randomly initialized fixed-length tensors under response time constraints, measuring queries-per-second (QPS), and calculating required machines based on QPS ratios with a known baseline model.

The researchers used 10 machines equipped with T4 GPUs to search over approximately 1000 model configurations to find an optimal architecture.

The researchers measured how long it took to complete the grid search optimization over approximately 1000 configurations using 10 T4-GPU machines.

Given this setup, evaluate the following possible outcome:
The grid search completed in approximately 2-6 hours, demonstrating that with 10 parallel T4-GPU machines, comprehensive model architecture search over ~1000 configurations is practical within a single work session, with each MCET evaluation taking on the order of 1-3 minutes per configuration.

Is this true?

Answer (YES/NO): NO